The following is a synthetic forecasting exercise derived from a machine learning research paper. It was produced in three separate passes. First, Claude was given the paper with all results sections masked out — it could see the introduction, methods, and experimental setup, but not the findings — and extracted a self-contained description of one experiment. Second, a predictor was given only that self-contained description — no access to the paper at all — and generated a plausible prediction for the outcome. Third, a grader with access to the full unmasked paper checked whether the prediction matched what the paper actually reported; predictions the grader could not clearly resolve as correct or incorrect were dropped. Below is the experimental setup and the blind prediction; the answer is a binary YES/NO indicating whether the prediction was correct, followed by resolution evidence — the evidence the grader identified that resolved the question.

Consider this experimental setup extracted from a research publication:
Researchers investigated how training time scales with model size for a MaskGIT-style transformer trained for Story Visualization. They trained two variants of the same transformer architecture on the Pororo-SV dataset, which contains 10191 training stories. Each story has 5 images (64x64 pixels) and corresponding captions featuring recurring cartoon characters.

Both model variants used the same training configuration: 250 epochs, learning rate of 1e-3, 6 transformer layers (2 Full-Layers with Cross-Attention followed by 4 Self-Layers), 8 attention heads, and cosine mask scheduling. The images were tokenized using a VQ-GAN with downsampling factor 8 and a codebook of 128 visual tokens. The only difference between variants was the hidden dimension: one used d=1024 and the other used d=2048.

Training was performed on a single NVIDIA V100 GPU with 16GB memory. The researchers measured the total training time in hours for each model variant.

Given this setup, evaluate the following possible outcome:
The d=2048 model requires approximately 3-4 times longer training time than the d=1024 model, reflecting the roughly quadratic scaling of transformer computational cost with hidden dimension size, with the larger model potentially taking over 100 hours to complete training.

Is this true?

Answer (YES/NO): YES